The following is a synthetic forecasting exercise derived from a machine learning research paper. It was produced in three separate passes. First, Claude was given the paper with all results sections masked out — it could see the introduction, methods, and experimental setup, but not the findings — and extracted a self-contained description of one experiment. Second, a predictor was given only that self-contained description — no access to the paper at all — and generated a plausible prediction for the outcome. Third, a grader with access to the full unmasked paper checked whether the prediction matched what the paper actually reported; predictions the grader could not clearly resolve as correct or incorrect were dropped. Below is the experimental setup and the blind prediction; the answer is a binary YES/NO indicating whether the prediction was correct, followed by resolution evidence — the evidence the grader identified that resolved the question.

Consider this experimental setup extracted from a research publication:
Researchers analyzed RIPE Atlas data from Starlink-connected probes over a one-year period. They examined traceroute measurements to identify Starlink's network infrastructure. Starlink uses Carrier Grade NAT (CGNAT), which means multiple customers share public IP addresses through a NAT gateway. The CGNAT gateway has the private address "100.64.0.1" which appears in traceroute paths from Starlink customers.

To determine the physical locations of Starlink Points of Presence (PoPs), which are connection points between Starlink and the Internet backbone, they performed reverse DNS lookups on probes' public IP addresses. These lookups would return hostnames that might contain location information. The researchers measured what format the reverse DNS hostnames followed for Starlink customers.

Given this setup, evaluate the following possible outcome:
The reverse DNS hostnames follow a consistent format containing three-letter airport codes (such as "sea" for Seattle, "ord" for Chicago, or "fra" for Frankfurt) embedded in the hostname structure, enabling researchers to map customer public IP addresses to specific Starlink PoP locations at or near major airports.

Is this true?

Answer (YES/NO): NO